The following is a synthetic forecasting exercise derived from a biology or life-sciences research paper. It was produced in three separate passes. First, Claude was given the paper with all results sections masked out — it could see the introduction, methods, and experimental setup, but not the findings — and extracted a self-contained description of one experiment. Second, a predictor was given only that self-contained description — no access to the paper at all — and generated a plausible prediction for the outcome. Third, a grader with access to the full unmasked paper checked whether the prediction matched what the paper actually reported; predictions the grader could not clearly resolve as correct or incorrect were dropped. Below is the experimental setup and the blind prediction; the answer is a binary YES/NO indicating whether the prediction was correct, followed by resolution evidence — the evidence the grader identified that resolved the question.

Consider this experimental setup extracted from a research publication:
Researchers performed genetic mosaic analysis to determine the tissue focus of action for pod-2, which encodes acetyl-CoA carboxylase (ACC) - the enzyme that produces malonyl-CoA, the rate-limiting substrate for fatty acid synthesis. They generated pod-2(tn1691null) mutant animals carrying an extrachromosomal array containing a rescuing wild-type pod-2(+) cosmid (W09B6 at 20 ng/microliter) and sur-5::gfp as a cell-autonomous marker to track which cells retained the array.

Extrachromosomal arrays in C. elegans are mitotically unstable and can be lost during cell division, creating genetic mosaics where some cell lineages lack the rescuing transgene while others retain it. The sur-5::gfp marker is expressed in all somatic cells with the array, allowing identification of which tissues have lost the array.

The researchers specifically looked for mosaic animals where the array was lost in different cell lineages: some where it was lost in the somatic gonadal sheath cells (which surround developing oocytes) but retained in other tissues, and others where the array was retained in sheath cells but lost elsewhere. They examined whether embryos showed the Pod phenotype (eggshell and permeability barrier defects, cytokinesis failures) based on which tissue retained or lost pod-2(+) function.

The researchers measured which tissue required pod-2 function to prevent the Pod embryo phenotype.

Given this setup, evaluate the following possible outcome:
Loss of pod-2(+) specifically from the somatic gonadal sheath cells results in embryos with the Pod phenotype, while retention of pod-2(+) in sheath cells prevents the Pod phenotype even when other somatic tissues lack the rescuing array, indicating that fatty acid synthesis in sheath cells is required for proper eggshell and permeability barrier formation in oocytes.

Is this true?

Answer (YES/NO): YES